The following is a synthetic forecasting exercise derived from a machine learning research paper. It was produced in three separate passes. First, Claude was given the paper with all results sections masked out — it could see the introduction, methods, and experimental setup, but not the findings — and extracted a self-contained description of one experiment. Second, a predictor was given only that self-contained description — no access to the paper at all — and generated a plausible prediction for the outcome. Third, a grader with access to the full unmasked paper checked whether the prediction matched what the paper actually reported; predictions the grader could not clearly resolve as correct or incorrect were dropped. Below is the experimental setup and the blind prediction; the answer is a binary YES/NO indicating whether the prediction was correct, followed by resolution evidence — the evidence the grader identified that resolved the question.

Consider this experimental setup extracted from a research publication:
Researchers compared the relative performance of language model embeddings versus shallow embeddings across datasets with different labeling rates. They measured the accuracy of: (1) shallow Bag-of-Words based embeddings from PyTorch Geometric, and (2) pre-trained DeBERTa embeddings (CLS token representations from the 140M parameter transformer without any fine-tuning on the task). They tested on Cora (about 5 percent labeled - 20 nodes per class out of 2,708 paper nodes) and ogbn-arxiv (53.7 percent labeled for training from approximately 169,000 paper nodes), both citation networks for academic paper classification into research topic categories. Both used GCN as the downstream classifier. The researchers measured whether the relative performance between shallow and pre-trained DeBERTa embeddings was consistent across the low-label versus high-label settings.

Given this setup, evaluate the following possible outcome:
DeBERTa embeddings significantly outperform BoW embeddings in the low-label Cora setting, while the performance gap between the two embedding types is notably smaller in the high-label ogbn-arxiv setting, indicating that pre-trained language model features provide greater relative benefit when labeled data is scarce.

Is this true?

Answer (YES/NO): NO